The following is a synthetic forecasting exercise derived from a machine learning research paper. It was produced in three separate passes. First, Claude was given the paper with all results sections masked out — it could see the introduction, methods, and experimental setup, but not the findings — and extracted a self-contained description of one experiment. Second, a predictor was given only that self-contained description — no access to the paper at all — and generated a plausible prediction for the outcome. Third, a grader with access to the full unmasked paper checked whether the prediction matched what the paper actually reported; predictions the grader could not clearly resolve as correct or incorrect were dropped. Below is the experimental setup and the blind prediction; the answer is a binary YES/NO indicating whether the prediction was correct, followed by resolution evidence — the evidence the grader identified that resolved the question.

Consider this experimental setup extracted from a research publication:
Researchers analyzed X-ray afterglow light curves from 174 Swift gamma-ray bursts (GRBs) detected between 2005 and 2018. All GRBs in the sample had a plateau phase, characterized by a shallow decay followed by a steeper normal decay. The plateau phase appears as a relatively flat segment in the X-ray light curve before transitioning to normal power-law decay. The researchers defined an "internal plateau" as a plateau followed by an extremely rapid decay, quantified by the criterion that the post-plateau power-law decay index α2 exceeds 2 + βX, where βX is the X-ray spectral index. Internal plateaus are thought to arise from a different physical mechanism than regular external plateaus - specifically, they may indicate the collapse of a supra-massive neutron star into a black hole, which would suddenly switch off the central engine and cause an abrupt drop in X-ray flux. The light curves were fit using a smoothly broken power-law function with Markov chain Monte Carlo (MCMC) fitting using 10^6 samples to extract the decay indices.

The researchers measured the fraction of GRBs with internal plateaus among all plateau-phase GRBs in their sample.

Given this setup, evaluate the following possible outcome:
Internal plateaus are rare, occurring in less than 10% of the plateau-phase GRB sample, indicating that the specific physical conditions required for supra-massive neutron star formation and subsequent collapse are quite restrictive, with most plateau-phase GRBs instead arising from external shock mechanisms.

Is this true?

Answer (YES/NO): YES